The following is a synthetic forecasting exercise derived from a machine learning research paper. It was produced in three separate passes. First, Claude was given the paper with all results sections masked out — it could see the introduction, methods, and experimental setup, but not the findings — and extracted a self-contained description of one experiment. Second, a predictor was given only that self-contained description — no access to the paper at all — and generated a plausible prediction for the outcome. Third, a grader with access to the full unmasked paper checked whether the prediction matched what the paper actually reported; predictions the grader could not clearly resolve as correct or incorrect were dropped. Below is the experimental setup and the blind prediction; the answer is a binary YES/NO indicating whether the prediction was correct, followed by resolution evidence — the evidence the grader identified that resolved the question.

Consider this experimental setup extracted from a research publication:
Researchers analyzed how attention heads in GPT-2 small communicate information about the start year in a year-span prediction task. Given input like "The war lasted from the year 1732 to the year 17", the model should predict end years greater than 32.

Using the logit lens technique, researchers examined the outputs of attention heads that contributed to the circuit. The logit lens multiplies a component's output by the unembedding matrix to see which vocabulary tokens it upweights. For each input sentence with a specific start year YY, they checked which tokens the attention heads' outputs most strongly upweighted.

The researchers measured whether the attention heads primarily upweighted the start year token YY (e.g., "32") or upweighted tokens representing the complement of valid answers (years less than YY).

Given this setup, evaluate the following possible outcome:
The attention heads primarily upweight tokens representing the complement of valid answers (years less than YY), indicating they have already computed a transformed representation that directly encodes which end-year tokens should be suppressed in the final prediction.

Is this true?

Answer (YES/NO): NO